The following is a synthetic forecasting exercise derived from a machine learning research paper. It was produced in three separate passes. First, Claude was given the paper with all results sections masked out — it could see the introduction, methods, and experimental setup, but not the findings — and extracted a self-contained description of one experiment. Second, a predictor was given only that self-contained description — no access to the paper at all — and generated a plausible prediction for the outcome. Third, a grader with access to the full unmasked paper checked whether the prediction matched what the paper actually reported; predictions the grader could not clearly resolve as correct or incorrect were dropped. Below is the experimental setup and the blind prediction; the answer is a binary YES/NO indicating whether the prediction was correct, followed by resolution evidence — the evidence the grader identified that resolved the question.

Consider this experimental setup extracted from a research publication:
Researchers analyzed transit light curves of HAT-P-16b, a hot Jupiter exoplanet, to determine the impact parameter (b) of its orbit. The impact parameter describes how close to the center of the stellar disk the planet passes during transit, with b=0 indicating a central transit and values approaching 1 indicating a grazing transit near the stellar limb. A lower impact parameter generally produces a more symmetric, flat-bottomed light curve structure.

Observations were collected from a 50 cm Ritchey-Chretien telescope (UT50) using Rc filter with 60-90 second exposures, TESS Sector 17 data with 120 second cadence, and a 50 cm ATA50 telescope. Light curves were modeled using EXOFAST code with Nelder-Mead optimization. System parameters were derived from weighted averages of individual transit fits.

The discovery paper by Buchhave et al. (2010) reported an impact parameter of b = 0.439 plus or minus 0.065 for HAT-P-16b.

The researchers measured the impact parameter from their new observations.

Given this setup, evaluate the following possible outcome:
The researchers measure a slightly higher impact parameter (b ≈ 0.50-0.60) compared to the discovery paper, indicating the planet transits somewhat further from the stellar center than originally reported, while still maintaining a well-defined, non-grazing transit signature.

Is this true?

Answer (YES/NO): NO